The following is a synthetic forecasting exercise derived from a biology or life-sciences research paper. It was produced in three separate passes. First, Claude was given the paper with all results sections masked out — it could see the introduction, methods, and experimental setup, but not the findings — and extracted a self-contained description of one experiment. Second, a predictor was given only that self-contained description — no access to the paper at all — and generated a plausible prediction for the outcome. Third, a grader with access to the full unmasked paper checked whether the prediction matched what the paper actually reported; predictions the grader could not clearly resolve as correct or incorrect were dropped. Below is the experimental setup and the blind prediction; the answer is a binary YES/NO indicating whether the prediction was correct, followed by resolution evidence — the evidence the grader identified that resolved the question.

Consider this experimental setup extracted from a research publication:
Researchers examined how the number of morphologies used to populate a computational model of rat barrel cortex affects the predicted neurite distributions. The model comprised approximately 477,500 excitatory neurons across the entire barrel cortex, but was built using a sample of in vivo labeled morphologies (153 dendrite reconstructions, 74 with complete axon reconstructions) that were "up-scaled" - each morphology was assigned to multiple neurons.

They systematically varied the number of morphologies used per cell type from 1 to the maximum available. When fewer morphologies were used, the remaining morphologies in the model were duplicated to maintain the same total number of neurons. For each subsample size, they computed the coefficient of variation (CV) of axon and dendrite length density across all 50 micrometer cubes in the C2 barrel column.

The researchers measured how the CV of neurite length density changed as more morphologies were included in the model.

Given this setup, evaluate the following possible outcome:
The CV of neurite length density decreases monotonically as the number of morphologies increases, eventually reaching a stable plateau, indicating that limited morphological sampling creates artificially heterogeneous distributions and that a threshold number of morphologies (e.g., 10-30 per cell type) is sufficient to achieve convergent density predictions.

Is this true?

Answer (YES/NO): NO